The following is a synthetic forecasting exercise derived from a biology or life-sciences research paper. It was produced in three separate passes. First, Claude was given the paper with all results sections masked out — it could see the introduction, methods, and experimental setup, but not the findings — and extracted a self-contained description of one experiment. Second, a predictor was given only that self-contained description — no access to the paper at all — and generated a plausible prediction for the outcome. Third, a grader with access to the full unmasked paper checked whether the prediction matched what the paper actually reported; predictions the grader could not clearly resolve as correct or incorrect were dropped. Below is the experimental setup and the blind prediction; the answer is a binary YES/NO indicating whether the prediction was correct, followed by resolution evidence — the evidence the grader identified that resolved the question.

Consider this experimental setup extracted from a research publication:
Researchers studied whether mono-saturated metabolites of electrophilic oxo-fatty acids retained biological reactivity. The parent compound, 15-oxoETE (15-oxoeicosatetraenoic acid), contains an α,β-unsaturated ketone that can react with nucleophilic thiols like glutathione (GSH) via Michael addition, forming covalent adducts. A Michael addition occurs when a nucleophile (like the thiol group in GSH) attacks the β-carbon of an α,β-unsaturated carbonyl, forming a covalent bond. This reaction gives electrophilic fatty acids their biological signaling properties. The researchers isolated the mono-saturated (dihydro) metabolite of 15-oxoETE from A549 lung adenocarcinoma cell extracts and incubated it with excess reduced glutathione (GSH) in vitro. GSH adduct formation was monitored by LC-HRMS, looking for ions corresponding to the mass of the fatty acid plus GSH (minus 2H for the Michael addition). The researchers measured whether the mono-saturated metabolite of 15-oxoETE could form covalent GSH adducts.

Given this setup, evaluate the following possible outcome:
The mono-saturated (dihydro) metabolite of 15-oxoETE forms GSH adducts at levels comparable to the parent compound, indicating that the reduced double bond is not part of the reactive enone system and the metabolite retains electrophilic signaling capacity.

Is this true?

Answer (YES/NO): NO